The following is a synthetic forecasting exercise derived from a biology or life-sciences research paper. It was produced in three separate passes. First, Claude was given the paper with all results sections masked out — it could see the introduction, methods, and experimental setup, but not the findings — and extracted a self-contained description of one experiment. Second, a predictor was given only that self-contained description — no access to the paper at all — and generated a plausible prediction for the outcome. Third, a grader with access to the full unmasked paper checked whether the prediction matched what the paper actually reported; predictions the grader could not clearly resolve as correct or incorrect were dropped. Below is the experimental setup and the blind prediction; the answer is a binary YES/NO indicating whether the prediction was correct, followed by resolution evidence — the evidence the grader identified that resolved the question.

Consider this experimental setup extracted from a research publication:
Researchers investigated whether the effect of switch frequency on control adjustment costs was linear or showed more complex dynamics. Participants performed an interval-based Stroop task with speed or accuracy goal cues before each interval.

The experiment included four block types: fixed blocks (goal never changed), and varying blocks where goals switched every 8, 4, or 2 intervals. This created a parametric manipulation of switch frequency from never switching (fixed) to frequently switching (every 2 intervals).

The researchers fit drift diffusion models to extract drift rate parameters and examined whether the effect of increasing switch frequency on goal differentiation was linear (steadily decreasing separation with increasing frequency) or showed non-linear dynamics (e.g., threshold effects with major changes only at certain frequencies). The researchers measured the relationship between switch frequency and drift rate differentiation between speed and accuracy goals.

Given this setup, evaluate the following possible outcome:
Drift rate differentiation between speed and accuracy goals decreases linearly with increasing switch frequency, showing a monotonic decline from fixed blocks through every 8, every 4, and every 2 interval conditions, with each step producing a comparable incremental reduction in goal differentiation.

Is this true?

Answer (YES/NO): NO